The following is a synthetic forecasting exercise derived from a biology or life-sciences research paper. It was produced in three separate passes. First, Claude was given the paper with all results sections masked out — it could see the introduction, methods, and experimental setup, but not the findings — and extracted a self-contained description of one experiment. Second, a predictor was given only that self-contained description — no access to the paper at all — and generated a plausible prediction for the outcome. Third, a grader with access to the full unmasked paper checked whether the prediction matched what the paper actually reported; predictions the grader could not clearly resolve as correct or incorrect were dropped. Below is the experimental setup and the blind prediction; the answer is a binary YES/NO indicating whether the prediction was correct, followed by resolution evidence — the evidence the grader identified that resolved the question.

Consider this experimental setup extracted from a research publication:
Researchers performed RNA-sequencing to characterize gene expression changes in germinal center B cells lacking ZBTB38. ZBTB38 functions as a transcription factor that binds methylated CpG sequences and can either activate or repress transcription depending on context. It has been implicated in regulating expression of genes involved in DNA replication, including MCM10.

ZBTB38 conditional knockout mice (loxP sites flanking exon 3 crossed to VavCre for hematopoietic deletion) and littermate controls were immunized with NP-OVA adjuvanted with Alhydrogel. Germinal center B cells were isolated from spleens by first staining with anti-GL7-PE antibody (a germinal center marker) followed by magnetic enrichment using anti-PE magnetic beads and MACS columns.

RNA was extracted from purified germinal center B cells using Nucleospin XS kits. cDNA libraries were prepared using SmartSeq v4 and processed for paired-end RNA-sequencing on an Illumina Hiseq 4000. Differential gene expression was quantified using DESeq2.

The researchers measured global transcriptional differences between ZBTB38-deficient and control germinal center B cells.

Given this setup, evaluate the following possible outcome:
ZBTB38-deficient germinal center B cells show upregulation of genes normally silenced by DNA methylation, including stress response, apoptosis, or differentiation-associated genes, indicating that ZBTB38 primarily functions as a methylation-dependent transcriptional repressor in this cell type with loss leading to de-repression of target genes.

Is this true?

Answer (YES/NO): NO